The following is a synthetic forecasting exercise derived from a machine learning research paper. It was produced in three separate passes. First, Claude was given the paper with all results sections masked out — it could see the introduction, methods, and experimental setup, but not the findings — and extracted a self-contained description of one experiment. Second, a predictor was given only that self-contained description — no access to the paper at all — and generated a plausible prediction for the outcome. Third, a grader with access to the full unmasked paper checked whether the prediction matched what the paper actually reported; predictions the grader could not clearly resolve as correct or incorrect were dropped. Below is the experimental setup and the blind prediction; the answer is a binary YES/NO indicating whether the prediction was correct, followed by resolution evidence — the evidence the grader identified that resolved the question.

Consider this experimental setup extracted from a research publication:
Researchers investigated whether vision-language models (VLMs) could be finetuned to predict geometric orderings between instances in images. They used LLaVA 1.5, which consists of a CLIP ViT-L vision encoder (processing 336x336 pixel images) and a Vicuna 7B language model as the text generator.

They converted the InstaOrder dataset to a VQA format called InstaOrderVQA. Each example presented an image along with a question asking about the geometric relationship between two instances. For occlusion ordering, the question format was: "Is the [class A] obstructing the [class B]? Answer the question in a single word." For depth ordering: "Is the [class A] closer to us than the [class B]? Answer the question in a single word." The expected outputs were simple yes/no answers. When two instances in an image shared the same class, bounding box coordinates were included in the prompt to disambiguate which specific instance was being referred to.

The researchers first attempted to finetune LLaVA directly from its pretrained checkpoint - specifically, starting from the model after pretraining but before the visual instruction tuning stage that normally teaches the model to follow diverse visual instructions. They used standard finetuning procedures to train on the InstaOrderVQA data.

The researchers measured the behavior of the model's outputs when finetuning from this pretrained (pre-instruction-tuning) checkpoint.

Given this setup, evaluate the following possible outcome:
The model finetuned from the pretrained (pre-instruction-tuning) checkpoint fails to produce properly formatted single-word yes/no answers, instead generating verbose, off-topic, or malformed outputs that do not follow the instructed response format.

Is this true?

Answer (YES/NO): NO